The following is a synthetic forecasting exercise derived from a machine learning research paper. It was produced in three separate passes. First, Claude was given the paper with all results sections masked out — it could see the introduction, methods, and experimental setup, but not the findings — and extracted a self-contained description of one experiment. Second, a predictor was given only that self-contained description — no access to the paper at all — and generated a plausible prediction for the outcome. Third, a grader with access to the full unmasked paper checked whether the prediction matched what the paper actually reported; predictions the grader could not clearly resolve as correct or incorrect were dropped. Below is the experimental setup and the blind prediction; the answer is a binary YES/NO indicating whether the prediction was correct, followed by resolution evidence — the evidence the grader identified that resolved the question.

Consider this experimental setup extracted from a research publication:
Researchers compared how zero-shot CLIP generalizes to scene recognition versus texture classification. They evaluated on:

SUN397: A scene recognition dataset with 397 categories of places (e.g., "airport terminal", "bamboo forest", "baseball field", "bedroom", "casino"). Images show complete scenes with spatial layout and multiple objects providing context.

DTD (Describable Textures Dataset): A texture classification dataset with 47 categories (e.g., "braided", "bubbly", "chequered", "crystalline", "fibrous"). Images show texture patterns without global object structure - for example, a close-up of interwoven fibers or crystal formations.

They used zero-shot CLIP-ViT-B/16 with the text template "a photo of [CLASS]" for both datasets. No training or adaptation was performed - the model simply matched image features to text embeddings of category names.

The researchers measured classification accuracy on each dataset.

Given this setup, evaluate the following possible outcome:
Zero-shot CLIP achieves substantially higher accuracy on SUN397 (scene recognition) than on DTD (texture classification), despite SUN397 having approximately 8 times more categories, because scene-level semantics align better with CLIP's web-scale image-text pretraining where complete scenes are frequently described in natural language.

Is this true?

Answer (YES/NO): YES